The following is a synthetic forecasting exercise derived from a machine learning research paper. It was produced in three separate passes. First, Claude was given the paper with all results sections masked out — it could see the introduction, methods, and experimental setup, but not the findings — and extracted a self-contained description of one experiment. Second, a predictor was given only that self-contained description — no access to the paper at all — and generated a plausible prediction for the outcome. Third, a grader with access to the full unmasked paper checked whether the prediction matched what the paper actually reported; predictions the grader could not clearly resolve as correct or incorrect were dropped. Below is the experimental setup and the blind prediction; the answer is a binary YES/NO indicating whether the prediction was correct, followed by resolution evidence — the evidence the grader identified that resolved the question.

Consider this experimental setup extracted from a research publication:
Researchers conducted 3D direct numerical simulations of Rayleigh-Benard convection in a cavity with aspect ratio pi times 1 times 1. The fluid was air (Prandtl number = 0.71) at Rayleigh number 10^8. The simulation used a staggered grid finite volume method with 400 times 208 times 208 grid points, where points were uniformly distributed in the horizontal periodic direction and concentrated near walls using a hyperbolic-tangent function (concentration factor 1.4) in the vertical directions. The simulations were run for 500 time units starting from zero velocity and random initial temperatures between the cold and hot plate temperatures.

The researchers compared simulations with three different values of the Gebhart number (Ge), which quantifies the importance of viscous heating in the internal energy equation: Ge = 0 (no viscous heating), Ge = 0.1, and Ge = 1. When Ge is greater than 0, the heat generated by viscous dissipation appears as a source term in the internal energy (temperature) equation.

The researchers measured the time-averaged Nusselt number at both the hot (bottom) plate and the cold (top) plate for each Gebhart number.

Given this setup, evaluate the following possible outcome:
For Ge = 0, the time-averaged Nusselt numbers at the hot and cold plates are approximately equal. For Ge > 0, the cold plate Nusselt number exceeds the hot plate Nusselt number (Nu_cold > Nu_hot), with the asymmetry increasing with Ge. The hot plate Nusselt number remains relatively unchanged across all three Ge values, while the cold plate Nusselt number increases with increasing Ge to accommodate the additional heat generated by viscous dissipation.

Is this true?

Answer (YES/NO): NO